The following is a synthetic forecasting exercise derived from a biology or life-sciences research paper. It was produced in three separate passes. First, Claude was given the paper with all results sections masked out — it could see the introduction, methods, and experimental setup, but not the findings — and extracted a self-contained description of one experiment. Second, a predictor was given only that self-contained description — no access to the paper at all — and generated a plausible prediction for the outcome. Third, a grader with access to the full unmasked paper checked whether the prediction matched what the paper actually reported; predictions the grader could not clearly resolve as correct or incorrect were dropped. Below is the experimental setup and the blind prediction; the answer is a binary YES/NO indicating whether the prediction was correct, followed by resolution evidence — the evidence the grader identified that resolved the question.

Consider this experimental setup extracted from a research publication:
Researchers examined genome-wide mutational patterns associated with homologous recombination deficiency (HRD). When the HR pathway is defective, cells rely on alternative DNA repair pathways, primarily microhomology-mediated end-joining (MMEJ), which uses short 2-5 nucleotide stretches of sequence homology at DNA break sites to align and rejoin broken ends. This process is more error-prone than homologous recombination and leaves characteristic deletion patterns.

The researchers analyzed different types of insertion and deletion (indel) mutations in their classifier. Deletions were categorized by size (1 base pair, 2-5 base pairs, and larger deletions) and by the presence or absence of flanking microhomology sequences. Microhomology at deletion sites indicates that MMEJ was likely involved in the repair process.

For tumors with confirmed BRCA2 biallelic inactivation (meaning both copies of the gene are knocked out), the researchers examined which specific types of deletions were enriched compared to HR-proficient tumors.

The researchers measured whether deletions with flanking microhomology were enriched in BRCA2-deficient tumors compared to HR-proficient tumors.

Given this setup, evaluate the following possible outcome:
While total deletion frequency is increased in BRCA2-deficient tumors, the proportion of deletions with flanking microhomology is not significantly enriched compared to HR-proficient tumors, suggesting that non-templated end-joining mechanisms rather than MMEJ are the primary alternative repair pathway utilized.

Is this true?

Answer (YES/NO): NO